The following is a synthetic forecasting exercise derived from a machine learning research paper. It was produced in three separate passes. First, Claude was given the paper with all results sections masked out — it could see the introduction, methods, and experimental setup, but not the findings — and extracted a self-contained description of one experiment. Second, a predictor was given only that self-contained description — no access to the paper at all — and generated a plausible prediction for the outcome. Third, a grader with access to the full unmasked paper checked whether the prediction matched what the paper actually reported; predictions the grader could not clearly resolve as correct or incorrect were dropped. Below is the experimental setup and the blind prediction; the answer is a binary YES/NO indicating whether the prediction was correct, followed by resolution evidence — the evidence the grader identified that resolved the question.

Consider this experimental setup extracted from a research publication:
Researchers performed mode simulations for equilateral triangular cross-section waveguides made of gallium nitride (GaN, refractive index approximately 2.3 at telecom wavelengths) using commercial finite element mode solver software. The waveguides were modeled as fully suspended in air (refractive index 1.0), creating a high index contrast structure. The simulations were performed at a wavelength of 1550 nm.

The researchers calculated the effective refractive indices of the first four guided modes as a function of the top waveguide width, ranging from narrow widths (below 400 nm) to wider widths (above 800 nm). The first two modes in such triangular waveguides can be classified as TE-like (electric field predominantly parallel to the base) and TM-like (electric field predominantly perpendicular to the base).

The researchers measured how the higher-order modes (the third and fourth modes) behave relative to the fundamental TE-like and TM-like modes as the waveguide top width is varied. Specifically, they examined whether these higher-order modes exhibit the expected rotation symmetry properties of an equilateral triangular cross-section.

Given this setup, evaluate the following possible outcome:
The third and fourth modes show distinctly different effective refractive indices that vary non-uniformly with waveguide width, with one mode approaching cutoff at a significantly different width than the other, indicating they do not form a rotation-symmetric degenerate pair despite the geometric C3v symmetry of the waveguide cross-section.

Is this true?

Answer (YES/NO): NO